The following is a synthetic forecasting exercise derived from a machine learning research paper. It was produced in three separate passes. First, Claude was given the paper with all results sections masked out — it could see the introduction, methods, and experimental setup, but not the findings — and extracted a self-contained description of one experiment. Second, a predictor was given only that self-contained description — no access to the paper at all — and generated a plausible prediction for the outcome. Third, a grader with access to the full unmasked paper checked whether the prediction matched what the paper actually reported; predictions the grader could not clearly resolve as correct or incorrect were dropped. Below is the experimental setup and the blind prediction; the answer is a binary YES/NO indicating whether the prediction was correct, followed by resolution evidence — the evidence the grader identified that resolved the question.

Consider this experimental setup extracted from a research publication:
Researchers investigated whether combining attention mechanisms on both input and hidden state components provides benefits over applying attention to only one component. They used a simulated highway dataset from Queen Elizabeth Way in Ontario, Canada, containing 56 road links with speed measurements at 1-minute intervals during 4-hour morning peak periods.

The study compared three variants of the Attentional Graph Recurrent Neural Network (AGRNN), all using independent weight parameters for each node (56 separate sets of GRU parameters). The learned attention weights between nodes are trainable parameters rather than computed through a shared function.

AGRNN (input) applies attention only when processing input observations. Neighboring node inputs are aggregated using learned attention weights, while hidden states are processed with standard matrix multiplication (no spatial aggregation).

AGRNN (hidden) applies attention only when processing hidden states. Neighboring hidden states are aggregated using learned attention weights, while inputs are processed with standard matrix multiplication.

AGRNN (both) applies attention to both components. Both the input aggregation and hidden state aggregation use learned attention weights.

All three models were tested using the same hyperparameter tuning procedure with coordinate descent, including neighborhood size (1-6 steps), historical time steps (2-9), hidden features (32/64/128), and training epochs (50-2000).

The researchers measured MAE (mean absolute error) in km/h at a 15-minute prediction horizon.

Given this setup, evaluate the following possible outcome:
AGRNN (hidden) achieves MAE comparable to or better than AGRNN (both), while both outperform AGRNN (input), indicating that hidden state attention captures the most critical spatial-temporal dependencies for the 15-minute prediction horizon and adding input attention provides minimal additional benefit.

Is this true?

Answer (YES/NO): NO